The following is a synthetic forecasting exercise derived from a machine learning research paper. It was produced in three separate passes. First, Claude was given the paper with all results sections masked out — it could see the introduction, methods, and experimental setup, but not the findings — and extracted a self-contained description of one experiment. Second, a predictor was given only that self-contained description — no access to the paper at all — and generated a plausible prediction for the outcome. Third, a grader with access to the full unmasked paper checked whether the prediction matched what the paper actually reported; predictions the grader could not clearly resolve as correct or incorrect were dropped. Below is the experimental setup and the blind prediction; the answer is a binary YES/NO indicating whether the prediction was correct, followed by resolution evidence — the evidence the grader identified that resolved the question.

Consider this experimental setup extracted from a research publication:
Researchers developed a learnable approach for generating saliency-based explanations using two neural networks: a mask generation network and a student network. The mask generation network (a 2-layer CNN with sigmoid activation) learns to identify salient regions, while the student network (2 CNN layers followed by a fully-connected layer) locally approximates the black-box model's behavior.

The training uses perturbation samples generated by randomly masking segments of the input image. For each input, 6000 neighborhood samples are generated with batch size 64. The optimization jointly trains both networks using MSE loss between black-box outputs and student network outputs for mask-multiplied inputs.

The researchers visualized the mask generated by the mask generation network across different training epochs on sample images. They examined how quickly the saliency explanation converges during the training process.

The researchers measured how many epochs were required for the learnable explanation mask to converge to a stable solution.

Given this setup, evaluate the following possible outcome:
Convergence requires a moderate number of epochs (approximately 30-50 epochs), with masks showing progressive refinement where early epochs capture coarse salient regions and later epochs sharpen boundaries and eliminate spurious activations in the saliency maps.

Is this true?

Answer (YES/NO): NO